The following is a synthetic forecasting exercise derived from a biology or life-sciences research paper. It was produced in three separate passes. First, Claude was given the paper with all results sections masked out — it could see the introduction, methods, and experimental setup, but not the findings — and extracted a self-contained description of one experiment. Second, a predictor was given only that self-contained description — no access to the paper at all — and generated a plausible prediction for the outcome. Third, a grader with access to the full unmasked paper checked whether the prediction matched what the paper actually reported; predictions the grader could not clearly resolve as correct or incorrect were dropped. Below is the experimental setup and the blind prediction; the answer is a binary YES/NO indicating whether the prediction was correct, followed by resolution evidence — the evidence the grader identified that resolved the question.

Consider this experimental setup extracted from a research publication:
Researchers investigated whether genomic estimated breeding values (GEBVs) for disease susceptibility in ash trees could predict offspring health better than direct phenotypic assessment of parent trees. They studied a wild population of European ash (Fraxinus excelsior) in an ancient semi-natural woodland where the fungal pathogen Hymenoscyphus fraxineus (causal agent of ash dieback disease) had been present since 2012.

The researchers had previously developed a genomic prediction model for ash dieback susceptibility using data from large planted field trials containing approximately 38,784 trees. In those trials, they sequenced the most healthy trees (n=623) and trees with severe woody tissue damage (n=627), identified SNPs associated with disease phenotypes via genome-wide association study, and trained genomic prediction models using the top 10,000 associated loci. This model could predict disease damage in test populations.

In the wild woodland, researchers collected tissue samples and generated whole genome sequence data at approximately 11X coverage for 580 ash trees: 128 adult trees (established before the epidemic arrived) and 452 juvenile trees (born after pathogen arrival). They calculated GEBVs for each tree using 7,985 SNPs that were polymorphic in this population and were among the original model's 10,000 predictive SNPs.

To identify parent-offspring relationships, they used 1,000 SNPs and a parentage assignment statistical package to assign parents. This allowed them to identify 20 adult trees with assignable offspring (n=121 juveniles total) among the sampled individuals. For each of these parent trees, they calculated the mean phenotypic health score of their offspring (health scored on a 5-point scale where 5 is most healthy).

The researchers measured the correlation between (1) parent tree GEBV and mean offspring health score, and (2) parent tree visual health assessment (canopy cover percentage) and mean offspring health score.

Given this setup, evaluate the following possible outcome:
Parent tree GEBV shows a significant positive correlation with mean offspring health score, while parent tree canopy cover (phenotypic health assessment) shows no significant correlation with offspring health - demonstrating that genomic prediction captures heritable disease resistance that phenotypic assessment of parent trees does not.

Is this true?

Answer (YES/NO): YES